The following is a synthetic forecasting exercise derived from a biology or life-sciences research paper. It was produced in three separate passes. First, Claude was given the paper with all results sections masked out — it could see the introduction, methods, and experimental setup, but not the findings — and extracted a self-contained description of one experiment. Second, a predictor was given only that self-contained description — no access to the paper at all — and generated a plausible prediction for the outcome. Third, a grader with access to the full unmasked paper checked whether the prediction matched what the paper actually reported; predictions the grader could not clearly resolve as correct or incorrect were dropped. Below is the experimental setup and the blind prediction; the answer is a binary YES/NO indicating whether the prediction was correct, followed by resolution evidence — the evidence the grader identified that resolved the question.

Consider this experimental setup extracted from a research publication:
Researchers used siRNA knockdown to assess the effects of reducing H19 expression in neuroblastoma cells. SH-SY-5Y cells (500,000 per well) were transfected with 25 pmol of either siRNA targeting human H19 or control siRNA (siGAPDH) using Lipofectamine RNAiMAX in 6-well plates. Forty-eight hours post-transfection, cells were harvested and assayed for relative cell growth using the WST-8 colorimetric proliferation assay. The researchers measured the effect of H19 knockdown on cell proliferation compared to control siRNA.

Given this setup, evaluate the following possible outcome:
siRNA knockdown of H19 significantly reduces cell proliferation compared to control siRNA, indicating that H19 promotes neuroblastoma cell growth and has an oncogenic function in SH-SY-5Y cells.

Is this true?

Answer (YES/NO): YES